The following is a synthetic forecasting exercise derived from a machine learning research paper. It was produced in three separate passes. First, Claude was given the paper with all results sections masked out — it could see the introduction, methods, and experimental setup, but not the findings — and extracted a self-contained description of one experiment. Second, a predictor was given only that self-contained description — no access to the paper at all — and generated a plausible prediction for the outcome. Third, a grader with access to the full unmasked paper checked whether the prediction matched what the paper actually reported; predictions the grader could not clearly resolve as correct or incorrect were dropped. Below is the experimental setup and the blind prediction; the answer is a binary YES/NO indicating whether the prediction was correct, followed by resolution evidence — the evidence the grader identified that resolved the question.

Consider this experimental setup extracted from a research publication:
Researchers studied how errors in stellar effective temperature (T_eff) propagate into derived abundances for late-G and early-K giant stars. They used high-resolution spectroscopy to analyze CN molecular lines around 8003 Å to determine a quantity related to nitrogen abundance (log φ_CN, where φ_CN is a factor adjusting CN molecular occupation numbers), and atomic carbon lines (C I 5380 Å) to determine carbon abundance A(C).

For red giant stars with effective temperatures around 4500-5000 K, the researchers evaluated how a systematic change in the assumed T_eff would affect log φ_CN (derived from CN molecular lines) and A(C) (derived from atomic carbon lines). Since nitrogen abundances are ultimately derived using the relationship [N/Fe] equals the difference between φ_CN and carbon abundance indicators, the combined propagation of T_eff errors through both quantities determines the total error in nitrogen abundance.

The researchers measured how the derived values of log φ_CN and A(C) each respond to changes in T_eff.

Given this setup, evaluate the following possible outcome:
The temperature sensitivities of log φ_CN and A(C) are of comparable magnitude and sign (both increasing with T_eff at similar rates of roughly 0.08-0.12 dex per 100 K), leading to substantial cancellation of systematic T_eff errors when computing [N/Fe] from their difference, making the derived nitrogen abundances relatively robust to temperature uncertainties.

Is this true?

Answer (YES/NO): NO